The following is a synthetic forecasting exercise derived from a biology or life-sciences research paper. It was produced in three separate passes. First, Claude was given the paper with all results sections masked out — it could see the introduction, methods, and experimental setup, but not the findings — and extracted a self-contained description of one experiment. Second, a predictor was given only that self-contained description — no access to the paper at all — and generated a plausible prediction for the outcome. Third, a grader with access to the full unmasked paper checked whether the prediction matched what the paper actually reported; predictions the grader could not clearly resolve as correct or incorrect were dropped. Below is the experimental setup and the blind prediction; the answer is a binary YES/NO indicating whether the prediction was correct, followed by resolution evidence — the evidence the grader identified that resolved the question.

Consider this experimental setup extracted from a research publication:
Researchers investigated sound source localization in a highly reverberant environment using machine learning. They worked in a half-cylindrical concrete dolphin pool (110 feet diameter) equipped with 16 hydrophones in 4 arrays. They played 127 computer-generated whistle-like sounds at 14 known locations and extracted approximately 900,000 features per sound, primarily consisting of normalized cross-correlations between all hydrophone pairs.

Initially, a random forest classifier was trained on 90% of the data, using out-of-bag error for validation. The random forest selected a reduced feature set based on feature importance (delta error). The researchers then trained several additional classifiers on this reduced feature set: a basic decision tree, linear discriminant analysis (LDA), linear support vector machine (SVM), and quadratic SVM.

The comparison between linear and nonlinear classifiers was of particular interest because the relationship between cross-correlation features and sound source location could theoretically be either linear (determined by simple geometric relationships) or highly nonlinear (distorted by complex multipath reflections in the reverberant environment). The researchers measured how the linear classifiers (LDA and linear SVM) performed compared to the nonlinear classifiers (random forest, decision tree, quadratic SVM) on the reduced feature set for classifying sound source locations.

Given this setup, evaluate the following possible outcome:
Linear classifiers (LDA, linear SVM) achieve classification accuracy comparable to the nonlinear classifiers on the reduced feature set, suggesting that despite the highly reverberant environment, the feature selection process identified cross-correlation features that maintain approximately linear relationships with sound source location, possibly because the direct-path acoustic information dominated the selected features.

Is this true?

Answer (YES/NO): YES